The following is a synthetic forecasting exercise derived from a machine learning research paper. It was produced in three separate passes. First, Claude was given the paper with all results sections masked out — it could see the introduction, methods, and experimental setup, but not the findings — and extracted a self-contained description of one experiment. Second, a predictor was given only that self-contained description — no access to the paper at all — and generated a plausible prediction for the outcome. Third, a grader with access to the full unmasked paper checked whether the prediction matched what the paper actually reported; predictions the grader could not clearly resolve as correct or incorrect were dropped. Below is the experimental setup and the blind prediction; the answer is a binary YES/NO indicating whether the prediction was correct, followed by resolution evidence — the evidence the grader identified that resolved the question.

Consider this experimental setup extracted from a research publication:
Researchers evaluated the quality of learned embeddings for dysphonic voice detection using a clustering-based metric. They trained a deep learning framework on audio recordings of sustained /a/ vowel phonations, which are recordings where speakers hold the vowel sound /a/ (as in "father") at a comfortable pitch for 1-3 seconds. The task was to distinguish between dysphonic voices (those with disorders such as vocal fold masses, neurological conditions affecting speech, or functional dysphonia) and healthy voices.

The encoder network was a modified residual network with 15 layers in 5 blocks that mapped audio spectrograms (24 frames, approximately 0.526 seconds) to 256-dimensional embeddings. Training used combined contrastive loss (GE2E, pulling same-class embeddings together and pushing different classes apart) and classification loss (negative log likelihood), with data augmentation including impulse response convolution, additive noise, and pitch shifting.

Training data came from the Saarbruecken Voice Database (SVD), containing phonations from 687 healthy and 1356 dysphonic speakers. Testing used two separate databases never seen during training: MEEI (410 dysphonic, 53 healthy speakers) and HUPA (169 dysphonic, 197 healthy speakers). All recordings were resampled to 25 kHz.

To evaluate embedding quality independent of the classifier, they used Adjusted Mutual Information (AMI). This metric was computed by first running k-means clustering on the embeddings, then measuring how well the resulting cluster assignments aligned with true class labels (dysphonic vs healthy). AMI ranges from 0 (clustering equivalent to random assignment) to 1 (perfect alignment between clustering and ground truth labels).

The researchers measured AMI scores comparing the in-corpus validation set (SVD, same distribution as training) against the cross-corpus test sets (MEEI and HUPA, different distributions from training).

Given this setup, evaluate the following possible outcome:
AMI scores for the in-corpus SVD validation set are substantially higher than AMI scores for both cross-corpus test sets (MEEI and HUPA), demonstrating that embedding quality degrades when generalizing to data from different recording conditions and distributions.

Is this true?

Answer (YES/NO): YES